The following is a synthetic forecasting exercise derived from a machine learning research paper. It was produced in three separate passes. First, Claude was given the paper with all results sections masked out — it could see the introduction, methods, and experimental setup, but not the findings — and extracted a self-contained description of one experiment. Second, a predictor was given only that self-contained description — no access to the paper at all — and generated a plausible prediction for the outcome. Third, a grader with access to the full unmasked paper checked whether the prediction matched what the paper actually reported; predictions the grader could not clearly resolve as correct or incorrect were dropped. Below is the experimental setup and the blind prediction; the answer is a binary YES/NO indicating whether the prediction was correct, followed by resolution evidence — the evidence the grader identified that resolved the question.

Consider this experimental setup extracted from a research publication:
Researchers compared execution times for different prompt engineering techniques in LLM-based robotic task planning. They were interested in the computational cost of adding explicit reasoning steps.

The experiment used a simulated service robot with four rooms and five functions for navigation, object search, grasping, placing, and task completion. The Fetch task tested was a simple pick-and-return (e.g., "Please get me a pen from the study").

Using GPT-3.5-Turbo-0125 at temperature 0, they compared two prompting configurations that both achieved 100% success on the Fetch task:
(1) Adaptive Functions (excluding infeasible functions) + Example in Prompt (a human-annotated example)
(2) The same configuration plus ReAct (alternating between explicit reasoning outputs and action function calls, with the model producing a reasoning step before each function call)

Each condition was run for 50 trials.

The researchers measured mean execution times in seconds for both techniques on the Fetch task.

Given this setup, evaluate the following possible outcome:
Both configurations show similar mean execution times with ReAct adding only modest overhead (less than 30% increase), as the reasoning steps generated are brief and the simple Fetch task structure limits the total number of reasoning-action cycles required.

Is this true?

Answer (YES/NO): NO